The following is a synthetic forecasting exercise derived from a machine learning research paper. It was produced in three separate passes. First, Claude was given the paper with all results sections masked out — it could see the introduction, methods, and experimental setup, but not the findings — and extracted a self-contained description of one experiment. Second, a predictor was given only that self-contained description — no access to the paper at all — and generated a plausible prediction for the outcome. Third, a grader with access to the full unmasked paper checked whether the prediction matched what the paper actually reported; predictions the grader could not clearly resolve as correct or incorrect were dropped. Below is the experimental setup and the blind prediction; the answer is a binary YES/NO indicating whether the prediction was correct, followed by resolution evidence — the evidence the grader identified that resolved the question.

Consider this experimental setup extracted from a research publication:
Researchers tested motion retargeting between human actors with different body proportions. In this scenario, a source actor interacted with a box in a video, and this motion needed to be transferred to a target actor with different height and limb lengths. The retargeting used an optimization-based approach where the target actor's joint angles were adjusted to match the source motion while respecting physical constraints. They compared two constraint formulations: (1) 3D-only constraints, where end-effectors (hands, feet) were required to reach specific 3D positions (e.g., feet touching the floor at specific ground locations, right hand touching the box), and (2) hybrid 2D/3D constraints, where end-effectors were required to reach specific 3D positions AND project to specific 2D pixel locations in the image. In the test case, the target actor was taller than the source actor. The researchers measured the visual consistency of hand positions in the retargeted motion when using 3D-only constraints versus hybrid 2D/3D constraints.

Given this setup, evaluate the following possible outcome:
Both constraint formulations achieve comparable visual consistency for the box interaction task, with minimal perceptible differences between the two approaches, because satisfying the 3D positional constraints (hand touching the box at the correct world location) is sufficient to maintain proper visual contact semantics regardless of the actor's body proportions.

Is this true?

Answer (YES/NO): NO